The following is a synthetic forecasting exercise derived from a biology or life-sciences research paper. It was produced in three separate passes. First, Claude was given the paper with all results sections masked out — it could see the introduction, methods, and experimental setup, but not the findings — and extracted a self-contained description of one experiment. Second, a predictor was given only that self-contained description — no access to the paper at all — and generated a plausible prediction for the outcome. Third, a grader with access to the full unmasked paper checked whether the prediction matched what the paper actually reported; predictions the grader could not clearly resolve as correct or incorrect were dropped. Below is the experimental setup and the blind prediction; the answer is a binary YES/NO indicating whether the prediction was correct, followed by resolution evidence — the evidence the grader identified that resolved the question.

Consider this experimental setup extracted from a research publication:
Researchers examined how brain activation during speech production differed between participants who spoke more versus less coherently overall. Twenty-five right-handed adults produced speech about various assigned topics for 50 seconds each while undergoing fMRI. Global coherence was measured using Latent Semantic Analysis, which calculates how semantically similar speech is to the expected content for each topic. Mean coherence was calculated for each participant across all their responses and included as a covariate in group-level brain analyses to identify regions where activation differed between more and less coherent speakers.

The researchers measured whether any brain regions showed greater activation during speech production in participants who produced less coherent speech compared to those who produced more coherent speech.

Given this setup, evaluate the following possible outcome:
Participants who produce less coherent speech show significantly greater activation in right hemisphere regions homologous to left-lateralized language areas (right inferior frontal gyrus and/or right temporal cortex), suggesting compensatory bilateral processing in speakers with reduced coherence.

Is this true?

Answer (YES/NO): NO